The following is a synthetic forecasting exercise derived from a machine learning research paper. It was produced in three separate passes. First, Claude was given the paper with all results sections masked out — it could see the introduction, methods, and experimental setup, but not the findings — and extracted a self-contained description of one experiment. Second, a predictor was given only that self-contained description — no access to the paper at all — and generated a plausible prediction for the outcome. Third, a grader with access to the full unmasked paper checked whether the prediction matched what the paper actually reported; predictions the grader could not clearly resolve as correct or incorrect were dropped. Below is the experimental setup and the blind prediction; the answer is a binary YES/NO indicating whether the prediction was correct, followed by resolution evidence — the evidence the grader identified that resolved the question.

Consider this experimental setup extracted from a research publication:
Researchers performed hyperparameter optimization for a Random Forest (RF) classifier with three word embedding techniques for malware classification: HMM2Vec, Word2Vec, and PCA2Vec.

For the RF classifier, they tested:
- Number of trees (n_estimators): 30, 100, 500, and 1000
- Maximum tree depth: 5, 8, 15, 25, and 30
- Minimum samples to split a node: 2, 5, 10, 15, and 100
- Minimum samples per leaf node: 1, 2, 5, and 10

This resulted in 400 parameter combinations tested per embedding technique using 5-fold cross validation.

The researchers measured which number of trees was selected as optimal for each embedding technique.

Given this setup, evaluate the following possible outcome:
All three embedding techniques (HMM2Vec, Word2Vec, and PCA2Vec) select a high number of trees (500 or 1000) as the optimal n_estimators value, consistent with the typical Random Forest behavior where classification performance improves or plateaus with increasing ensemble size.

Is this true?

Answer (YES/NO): NO